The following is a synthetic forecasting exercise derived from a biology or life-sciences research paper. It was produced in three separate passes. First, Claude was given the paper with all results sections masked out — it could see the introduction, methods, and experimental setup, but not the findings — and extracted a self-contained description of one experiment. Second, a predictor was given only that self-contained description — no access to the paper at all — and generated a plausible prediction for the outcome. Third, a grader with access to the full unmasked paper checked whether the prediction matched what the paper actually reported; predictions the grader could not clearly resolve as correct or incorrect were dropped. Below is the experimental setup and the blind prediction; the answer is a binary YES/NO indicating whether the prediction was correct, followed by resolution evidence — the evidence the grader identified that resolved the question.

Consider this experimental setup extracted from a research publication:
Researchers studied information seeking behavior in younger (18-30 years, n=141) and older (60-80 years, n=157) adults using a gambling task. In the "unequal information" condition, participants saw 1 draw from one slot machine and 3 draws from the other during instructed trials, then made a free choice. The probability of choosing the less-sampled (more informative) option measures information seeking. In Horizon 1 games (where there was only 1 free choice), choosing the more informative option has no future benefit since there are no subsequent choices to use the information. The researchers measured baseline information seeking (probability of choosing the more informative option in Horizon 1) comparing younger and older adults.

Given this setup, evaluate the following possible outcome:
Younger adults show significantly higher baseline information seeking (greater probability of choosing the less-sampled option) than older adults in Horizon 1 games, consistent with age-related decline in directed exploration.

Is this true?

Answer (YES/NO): NO